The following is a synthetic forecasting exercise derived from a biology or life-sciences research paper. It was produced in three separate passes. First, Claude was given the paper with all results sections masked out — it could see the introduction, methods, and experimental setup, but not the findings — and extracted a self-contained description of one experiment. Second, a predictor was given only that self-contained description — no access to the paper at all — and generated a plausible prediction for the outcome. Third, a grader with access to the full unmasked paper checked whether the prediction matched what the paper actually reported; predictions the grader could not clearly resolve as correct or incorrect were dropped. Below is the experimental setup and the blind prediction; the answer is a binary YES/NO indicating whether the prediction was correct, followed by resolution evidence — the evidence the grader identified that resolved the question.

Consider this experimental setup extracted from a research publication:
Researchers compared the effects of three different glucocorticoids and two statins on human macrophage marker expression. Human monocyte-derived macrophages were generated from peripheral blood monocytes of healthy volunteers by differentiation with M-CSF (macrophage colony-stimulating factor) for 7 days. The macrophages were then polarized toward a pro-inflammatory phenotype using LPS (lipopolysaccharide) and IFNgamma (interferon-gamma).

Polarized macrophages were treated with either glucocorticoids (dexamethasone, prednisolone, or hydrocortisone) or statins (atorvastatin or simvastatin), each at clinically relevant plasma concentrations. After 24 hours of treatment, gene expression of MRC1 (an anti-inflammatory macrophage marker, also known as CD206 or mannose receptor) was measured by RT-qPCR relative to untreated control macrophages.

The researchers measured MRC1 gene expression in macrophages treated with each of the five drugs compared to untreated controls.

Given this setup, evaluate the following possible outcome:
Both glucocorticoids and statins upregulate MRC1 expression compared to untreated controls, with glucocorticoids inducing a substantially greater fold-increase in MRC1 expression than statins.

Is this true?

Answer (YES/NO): NO